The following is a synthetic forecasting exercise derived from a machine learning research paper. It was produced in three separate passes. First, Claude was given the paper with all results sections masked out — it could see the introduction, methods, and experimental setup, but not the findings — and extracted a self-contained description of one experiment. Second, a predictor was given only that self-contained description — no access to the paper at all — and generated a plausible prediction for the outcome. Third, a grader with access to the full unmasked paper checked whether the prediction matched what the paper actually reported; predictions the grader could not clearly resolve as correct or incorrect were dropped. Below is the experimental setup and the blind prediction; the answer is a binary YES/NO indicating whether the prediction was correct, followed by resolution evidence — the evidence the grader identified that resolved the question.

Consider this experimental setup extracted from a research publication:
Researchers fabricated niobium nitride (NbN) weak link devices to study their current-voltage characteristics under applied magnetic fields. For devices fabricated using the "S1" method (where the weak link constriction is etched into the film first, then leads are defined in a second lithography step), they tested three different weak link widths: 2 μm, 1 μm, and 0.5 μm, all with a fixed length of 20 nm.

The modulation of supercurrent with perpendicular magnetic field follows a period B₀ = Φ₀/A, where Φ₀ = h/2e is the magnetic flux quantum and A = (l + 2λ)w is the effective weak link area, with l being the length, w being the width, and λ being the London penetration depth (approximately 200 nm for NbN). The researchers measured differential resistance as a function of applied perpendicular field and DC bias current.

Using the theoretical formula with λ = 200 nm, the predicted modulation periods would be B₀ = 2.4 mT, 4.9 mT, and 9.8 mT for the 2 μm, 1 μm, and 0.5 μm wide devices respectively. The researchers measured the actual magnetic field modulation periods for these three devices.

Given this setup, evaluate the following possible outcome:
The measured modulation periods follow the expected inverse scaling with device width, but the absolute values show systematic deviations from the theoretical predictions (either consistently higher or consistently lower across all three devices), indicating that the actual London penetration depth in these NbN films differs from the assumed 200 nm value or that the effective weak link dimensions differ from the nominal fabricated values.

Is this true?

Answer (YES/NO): NO